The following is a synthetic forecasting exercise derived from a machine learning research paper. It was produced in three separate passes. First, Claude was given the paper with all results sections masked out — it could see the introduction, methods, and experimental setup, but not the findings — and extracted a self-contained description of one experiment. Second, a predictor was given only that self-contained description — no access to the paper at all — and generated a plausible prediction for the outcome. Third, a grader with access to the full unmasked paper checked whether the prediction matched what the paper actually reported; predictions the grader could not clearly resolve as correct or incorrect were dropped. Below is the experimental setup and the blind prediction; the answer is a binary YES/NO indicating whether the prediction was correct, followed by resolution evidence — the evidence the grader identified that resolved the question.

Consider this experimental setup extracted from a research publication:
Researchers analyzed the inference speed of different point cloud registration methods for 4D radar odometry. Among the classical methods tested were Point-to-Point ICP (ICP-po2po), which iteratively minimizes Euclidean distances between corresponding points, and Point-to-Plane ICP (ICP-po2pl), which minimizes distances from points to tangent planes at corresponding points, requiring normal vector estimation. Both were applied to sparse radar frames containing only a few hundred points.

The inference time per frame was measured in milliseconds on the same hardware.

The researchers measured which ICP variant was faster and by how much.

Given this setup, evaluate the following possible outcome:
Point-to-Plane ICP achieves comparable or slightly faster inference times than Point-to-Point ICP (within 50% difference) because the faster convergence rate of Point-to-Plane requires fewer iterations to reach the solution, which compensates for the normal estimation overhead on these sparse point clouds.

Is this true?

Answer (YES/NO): NO